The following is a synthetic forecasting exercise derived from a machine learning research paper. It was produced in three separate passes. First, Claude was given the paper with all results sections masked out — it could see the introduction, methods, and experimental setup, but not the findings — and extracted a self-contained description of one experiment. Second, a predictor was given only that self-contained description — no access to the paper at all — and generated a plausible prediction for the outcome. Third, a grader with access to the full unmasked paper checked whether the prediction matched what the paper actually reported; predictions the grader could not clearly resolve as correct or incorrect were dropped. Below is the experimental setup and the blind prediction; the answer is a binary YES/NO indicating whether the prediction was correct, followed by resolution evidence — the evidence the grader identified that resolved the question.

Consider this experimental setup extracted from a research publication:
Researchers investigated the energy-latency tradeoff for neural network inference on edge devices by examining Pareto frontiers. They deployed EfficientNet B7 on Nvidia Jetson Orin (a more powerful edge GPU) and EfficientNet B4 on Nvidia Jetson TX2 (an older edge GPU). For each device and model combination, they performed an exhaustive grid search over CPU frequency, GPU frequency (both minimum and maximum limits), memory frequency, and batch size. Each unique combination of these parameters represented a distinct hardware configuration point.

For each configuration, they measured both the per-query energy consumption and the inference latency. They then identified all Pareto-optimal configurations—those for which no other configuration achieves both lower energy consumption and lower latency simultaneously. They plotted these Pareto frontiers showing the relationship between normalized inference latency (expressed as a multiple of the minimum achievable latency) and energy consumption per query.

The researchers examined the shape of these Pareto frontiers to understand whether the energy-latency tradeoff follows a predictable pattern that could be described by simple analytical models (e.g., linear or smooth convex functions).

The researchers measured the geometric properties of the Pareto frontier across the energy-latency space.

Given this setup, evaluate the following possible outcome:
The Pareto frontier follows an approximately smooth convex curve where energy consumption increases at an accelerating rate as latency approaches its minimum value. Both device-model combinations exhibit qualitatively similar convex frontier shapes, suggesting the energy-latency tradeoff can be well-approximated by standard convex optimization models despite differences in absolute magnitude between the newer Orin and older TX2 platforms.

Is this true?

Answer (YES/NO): NO